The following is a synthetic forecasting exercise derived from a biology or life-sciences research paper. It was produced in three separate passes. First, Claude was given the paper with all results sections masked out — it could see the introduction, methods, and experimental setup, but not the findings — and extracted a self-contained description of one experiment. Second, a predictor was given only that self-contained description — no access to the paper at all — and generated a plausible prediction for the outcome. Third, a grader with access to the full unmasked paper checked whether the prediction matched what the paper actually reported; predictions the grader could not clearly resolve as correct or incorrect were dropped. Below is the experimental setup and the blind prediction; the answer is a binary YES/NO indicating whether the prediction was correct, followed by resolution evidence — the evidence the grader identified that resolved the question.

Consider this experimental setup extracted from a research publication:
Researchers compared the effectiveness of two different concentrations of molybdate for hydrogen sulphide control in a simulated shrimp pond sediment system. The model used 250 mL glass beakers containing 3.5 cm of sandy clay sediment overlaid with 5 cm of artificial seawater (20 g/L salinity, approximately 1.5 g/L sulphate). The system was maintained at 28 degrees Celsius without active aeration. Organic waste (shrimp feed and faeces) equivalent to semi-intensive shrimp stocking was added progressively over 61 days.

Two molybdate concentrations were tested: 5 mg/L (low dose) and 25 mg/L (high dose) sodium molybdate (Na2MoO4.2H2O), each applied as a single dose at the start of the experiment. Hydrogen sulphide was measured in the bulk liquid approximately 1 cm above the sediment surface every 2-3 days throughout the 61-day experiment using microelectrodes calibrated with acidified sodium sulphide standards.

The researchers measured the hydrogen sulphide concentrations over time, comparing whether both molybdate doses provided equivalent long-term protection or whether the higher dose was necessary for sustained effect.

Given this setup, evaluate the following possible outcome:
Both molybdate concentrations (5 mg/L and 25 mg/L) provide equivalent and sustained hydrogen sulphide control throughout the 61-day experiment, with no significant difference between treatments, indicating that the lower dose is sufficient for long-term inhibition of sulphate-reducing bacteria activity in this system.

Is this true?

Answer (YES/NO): NO